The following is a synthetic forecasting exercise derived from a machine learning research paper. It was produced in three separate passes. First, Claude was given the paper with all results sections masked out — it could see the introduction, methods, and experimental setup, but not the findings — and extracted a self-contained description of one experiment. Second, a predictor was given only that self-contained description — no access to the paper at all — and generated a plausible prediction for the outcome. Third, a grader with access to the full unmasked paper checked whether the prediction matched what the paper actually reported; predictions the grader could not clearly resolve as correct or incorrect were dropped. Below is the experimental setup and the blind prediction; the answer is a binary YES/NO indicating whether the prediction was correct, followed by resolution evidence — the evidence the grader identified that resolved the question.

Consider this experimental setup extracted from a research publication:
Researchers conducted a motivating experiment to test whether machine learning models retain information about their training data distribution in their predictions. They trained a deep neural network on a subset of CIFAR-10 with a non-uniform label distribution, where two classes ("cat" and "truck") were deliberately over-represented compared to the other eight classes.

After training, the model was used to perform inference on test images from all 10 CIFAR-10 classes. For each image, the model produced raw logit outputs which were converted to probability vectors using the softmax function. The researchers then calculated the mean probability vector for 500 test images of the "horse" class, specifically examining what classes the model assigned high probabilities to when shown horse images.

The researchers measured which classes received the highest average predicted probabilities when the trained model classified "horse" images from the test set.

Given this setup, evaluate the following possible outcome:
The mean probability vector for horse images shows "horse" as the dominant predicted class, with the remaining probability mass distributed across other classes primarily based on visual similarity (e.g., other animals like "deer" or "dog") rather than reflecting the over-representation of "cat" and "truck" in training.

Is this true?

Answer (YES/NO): NO